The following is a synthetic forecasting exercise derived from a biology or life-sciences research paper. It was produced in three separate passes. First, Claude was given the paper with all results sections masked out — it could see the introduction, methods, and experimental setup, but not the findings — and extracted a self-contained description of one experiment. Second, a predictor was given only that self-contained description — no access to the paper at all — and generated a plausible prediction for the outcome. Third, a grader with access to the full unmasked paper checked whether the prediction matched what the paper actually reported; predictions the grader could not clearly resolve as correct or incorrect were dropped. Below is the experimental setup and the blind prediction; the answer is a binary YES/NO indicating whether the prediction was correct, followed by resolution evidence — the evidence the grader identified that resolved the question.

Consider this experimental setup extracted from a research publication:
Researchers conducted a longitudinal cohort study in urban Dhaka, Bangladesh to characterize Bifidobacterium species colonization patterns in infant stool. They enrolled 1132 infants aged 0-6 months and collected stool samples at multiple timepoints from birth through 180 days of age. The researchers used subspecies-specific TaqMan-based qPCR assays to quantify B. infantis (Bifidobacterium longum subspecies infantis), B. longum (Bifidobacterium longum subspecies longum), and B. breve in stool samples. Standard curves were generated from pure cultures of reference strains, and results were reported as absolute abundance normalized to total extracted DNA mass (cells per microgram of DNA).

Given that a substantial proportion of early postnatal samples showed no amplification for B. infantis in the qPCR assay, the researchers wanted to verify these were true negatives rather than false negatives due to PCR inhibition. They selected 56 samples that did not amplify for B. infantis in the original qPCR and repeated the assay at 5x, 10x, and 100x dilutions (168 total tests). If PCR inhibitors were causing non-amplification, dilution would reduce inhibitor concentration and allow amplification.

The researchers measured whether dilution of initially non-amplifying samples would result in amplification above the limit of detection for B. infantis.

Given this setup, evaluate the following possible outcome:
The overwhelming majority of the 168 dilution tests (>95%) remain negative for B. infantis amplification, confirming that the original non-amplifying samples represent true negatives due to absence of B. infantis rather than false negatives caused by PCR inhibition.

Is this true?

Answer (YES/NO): NO